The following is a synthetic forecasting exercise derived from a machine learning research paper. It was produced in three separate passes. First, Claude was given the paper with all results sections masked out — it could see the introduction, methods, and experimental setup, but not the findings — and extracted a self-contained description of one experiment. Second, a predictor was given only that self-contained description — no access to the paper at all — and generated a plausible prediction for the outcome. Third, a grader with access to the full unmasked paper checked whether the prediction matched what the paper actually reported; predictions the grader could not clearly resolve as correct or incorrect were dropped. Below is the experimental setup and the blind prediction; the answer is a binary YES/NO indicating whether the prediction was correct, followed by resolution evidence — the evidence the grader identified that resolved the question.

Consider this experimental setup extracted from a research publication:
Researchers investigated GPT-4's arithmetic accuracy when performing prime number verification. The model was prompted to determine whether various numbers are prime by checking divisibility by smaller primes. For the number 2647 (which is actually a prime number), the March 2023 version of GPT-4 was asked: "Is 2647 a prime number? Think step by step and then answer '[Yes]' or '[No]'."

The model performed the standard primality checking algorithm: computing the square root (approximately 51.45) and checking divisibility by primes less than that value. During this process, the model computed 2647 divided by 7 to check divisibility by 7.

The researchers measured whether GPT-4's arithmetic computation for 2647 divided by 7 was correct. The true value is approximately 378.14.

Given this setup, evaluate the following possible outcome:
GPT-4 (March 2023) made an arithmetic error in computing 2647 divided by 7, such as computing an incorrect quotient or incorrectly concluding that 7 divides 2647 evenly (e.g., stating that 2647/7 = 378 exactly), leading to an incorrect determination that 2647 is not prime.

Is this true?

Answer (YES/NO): NO